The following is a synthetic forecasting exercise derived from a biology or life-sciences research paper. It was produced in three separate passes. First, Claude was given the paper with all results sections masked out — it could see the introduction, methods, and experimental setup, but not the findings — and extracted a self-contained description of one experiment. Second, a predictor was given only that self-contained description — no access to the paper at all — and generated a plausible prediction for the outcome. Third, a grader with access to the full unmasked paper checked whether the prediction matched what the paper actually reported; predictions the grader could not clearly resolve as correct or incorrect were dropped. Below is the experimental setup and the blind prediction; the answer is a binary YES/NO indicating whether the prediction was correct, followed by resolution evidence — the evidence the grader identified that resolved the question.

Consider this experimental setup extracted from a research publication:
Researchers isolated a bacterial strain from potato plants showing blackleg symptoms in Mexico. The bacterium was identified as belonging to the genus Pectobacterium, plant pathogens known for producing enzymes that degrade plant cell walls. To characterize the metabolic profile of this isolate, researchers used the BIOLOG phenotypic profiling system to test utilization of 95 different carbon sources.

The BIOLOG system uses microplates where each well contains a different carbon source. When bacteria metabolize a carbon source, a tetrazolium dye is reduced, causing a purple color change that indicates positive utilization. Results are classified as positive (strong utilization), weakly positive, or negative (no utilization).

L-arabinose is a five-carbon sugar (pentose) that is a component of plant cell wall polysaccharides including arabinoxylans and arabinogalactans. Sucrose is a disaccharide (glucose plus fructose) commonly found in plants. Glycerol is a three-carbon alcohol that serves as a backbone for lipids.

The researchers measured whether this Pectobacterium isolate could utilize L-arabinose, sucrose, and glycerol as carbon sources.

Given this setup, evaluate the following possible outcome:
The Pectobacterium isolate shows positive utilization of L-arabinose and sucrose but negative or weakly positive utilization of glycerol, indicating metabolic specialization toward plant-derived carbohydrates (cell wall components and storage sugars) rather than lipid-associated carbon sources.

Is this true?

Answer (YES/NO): NO